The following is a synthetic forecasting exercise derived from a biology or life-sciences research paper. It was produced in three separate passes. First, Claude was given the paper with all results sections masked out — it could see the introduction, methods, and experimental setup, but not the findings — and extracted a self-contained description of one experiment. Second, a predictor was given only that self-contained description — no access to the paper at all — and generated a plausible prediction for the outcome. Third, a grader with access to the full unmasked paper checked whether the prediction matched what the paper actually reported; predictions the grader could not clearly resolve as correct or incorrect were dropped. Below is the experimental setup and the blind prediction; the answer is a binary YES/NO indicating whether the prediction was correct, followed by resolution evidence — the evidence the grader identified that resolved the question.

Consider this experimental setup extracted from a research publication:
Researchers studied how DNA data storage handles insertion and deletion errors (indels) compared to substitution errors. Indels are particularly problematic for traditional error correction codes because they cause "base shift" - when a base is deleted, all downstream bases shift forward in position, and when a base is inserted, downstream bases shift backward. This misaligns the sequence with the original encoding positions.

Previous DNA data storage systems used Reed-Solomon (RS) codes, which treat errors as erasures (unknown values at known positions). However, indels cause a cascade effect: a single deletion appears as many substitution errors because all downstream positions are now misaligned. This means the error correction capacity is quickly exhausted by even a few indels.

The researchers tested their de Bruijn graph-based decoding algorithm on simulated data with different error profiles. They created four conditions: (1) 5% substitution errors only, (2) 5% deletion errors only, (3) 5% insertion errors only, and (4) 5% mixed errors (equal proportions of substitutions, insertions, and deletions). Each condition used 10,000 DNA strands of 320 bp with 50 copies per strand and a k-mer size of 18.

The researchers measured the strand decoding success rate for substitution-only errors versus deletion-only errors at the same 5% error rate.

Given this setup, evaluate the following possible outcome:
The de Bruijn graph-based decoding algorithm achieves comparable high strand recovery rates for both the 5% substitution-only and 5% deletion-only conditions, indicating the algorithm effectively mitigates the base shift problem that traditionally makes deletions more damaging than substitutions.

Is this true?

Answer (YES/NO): YES